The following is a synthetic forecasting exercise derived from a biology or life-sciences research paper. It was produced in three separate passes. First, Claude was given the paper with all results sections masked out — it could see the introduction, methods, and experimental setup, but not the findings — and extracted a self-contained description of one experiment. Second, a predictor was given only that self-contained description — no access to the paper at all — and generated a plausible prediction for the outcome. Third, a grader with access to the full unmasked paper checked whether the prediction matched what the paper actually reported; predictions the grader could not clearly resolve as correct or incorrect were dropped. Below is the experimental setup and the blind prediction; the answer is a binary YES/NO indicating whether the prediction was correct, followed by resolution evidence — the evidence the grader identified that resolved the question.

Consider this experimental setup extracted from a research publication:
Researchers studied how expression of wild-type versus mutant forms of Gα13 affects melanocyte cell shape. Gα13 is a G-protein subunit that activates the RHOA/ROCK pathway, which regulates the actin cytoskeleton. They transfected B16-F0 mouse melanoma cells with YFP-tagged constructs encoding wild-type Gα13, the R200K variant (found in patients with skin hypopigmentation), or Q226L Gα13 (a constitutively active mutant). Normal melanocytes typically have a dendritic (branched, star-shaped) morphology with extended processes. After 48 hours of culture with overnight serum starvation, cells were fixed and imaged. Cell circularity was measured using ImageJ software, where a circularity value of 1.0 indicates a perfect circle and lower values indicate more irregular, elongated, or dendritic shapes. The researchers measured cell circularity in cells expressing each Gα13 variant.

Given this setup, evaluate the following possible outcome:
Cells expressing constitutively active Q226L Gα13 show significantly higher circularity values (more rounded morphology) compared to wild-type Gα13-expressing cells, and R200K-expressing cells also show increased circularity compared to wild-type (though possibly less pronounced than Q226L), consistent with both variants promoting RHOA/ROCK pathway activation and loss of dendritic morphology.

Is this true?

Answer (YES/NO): YES